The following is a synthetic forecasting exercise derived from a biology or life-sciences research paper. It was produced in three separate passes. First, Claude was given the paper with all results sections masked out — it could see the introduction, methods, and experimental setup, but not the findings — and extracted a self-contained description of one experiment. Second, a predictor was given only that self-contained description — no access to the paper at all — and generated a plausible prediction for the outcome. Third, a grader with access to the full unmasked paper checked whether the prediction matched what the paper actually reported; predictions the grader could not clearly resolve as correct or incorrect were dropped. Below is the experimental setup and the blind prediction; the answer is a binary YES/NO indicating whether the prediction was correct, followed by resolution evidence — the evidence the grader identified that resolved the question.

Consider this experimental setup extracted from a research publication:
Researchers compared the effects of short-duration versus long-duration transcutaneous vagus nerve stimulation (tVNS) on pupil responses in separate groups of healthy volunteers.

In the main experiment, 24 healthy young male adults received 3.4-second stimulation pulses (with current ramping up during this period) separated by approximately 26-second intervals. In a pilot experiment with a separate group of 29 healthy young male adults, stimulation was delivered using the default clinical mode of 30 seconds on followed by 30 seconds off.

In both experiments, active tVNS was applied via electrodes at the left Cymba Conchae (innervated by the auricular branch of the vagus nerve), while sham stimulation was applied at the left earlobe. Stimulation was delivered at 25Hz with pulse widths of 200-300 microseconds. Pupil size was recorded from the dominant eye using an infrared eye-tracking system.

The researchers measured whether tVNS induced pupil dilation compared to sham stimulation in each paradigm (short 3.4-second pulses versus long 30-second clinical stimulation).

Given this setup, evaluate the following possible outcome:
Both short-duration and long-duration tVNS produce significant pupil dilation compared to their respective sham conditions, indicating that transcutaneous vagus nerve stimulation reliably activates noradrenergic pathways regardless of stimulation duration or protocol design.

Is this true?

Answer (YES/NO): NO